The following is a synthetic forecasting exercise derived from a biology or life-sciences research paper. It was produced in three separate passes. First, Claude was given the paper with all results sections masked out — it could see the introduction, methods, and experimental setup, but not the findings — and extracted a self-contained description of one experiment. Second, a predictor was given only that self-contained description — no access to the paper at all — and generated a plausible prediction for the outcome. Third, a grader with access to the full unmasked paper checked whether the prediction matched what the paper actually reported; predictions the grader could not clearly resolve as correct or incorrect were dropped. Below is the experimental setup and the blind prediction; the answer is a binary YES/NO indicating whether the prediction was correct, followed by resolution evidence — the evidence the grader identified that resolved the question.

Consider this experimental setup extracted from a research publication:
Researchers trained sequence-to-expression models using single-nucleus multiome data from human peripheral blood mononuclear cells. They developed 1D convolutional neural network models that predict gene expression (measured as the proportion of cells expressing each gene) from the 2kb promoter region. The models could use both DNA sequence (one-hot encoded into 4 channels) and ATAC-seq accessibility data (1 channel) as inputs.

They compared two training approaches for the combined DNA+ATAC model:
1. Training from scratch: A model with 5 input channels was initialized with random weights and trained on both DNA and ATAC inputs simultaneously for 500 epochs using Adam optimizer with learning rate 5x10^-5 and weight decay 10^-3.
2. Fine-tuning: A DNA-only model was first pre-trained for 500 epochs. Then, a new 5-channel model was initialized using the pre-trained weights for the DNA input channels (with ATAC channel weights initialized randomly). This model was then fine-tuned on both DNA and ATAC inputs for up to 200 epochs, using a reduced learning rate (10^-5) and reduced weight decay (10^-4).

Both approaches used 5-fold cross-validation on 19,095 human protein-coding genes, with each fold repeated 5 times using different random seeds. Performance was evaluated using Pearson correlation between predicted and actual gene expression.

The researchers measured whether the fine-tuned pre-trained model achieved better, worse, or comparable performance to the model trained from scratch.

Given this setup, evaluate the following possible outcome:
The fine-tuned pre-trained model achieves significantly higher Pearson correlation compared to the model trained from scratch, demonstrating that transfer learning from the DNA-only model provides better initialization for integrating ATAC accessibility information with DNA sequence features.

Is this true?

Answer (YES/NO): YES